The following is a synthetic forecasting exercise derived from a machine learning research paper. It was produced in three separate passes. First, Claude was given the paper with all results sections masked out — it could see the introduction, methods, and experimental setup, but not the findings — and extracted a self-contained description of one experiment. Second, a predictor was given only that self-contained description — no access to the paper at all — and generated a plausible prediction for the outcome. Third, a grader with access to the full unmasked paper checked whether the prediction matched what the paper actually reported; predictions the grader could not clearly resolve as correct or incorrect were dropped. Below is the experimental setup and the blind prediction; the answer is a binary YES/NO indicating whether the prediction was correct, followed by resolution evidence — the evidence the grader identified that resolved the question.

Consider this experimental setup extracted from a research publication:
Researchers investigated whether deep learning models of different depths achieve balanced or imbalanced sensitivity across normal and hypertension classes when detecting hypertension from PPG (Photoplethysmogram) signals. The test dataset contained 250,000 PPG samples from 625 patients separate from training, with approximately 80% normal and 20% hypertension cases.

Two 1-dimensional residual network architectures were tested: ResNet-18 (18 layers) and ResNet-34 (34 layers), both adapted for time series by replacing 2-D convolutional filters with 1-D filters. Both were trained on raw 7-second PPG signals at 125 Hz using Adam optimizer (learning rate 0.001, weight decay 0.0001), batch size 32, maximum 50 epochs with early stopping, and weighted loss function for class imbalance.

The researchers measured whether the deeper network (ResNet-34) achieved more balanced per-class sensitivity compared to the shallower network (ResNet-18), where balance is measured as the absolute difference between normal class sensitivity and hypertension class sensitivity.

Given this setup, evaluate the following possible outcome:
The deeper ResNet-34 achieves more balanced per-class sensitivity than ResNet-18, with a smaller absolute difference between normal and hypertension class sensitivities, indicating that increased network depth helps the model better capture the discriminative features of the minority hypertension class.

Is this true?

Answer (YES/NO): NO